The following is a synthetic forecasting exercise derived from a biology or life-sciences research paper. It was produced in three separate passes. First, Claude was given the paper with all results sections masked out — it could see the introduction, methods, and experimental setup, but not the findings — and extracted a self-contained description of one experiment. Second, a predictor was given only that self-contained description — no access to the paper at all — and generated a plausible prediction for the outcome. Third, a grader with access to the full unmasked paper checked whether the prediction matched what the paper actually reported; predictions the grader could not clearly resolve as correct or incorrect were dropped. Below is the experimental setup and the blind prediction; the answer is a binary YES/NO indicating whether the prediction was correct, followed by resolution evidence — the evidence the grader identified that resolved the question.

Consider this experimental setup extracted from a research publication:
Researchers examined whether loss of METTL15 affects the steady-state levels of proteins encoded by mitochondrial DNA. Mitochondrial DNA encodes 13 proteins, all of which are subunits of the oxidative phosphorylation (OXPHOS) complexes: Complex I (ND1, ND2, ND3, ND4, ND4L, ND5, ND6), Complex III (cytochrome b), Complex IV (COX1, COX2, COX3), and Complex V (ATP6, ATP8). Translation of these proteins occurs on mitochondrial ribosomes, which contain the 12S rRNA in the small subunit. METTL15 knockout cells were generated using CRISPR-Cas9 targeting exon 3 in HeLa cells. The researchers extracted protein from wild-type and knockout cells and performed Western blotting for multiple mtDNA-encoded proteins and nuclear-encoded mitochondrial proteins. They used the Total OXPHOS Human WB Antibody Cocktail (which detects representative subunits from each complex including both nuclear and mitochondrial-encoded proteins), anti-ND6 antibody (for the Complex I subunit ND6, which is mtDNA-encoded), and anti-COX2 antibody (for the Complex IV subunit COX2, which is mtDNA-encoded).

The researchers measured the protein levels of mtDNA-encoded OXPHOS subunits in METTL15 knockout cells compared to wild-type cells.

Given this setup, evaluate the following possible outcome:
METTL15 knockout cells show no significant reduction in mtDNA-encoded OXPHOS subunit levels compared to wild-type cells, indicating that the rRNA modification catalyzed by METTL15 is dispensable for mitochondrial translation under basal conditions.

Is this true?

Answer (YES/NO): NO